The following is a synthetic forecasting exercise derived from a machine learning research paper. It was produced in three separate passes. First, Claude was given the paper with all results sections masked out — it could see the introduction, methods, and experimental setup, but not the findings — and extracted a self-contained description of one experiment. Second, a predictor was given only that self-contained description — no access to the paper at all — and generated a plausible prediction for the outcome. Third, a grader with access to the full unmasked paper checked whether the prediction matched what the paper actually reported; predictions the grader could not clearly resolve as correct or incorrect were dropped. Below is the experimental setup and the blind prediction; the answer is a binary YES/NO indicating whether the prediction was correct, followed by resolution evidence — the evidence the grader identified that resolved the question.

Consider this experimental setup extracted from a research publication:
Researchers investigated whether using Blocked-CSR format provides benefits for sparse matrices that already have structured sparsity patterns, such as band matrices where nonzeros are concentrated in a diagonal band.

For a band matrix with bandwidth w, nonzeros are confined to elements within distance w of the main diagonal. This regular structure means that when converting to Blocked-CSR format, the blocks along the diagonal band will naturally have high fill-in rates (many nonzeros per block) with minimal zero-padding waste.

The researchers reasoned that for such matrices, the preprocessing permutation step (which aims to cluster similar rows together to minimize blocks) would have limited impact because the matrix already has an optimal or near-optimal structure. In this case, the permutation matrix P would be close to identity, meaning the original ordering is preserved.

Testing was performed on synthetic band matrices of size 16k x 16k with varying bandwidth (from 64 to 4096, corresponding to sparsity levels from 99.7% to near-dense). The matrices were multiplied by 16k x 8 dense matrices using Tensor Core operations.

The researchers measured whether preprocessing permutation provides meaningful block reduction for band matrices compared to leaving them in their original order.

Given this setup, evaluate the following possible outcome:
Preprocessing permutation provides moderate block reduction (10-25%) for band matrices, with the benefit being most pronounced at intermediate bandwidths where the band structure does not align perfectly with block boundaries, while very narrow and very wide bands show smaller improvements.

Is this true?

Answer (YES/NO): NO